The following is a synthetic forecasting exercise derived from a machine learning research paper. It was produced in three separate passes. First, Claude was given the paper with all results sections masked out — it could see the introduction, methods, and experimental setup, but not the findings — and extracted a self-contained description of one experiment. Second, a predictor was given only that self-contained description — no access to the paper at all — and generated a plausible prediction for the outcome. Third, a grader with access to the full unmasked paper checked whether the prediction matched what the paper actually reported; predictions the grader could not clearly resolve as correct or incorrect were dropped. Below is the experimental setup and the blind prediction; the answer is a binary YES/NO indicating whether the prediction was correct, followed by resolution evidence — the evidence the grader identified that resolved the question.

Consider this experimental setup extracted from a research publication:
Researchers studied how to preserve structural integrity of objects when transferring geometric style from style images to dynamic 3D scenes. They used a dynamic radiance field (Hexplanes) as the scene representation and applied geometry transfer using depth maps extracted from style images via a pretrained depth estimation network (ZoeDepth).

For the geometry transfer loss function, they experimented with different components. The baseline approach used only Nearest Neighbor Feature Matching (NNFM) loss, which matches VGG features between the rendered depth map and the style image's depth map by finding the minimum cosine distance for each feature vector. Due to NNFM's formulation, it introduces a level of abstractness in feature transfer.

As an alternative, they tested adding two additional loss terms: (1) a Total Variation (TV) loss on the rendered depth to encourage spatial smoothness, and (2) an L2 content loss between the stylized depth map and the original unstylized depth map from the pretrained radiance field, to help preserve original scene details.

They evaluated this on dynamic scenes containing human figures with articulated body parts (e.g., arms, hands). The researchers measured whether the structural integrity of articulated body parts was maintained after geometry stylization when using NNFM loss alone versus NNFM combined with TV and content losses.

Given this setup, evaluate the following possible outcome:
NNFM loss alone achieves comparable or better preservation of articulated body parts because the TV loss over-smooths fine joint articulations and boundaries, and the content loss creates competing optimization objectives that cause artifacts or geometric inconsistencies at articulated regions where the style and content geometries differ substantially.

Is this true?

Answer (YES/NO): NO